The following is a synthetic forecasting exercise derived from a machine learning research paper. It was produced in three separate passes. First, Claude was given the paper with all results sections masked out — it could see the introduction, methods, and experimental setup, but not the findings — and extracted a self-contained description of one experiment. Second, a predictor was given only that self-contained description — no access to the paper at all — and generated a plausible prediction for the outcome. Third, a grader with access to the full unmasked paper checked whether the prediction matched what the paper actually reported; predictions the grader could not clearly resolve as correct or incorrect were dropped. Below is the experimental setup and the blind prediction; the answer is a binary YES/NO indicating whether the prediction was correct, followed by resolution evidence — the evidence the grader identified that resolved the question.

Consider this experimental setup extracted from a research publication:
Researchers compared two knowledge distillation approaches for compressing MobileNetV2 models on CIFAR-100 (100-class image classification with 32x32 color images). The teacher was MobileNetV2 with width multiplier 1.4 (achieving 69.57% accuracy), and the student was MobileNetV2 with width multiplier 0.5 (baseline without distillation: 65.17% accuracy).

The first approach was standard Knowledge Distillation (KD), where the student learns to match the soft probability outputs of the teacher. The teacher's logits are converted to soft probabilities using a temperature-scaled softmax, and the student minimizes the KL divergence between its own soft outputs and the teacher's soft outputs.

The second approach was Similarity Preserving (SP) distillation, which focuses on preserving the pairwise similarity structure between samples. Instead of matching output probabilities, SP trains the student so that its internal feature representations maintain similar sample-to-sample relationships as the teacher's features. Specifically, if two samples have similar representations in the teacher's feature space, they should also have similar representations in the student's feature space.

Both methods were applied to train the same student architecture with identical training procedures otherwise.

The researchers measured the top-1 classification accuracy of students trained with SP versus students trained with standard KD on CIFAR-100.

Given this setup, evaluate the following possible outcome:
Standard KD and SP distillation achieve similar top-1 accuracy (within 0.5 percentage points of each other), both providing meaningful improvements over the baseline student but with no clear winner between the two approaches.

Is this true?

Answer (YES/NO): NO